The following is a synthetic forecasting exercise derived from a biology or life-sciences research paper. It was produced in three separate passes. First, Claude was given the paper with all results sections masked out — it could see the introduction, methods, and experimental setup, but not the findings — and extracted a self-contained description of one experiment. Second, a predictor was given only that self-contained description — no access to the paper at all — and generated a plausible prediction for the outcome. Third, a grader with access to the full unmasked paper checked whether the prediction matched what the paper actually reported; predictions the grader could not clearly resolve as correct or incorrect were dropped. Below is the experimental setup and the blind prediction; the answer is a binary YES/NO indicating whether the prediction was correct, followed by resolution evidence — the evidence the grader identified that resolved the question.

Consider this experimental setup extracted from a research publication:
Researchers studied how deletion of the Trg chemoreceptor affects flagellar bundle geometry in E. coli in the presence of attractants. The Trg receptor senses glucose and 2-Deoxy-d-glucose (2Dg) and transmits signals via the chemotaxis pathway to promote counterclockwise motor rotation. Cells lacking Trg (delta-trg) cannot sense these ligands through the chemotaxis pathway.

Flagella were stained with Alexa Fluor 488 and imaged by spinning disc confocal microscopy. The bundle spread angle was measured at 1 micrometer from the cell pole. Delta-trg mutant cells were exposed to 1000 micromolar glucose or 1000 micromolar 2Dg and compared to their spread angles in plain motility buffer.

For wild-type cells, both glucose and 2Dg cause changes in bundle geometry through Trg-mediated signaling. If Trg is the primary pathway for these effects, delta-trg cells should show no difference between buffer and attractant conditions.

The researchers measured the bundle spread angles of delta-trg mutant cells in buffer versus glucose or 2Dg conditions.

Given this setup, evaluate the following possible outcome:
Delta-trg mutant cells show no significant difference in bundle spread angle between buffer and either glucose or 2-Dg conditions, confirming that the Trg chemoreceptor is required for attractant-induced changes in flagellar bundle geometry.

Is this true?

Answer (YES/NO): NO